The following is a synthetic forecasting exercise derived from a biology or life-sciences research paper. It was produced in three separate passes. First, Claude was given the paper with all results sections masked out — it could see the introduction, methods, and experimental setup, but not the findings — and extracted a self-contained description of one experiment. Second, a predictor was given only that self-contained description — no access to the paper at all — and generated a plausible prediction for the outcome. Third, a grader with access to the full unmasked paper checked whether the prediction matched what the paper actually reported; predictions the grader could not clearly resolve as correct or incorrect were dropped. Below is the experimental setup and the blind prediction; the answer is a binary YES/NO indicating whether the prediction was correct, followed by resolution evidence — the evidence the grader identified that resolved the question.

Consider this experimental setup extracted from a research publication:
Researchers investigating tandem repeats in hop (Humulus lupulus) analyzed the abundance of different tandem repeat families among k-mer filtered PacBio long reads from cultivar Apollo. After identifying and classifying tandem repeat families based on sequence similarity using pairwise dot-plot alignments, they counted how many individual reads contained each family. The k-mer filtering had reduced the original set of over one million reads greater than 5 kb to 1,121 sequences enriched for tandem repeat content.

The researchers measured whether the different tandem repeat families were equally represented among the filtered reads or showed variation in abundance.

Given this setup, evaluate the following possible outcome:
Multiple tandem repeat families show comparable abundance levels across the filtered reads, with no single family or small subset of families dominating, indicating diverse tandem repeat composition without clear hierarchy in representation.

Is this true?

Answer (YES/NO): NO